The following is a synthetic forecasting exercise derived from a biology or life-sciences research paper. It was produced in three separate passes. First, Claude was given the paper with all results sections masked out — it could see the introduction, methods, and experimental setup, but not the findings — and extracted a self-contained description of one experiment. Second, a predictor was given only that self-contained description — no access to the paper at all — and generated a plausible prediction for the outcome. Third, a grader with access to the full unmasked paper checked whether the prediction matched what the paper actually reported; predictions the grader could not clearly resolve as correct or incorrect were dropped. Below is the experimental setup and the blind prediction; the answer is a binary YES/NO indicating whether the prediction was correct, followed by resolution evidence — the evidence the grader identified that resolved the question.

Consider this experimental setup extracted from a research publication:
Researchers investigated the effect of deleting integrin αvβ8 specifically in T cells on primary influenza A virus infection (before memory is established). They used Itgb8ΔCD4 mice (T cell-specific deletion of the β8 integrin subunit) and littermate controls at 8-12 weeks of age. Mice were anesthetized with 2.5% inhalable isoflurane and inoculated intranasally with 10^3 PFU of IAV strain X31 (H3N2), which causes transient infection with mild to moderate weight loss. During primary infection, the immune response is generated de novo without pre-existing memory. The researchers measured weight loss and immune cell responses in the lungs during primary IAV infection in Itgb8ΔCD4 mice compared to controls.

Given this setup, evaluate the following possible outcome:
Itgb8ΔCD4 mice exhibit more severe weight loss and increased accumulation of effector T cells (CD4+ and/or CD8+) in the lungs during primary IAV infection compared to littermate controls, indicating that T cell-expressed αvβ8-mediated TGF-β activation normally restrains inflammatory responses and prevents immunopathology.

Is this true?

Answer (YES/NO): NO